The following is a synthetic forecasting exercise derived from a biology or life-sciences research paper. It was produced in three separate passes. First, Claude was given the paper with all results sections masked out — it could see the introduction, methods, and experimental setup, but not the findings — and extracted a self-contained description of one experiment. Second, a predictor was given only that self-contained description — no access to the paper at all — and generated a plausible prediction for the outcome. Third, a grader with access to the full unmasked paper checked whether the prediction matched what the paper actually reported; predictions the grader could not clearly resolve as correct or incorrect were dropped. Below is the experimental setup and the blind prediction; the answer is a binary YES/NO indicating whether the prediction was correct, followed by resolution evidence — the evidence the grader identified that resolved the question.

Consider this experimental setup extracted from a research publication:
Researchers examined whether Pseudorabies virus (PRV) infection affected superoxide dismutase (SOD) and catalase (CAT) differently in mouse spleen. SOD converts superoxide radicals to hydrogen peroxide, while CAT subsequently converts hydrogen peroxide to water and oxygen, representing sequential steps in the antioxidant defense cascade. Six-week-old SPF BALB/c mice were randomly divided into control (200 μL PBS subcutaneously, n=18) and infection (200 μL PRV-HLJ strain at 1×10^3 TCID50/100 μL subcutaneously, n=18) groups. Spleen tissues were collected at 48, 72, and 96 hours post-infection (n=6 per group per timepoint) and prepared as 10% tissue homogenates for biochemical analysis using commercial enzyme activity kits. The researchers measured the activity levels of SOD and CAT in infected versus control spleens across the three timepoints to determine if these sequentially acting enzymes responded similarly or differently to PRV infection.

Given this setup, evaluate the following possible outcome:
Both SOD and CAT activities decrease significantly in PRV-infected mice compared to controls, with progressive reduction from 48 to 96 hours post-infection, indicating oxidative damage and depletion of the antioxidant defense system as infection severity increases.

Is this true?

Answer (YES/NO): NO